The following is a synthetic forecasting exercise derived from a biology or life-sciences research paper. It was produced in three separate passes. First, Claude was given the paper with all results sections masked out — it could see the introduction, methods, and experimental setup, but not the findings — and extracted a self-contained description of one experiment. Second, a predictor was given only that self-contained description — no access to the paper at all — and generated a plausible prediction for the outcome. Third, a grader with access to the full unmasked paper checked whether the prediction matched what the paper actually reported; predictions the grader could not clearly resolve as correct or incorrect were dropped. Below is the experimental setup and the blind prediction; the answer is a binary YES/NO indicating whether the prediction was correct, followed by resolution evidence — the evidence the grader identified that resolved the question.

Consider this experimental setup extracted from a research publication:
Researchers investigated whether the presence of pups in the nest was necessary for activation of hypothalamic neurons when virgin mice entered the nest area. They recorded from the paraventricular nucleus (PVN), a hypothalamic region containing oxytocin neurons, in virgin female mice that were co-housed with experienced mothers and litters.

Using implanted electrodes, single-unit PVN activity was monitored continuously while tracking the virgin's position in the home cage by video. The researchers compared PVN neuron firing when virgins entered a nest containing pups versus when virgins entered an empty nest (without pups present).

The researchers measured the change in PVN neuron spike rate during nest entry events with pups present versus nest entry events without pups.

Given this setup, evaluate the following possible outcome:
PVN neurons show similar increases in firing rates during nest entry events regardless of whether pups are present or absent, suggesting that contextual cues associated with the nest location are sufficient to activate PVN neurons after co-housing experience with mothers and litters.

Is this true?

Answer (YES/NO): NO